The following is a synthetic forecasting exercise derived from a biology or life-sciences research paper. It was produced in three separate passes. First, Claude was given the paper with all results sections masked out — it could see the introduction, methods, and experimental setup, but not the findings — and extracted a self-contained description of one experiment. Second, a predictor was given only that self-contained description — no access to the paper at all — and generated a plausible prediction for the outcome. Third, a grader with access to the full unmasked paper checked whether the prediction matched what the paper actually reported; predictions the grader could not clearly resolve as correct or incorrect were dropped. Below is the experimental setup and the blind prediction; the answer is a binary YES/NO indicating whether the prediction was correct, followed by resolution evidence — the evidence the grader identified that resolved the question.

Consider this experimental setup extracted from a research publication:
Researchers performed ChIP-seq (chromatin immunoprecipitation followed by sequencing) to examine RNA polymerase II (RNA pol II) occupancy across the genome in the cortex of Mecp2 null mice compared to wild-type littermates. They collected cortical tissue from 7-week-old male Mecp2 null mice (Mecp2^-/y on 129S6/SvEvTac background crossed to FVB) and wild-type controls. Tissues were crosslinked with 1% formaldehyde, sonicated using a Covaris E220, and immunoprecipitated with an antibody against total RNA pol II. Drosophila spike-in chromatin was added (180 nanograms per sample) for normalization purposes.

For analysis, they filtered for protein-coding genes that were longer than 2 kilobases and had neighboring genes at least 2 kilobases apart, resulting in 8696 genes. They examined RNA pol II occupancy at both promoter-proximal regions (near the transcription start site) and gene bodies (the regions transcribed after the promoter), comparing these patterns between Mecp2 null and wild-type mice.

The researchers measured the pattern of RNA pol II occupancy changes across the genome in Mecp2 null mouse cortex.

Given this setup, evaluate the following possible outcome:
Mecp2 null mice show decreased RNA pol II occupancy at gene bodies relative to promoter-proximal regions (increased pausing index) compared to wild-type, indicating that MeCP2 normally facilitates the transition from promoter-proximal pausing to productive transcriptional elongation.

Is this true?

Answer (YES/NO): NO